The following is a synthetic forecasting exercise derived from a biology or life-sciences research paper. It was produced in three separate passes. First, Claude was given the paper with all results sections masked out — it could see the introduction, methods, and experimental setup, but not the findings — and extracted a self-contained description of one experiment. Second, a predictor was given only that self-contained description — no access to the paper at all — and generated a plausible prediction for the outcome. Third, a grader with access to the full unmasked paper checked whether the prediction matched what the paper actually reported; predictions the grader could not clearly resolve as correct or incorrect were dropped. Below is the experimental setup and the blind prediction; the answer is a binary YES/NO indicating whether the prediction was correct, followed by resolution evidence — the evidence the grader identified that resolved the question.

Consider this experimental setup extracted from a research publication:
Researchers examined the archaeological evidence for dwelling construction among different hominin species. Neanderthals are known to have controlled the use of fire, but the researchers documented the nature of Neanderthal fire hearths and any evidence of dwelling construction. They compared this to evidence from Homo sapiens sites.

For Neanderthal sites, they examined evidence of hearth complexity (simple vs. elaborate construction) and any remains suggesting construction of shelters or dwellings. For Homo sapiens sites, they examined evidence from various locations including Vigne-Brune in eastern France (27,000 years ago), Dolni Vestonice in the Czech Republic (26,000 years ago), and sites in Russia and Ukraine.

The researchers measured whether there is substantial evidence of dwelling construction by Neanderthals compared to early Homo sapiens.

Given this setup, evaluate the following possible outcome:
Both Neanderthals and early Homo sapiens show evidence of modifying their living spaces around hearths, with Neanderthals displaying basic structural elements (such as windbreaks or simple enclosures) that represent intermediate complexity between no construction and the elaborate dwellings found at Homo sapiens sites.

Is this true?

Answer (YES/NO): NO